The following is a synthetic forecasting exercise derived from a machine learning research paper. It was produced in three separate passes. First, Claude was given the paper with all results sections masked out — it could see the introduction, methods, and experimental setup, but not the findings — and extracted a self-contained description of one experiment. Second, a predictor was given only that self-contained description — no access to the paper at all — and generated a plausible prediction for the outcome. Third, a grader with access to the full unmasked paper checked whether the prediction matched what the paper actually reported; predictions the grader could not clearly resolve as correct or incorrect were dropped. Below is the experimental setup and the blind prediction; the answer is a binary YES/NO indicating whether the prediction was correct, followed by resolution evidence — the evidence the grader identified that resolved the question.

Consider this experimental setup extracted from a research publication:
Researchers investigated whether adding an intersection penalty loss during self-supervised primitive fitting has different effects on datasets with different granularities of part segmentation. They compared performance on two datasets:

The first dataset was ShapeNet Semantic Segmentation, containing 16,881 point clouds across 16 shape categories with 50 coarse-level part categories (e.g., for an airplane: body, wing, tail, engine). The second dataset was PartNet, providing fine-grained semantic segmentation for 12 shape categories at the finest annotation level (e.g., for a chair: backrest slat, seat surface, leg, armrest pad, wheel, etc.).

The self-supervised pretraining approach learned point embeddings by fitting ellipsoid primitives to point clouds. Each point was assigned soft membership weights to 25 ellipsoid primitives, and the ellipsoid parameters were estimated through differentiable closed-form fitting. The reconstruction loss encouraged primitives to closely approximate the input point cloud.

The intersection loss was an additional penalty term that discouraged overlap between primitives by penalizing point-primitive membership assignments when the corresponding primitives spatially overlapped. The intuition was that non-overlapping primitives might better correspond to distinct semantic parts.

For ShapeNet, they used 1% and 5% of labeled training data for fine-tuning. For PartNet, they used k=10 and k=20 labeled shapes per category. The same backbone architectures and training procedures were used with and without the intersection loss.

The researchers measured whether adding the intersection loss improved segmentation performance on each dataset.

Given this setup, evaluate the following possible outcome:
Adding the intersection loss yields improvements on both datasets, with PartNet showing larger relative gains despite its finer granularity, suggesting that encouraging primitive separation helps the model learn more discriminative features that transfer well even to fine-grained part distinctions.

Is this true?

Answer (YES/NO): NO